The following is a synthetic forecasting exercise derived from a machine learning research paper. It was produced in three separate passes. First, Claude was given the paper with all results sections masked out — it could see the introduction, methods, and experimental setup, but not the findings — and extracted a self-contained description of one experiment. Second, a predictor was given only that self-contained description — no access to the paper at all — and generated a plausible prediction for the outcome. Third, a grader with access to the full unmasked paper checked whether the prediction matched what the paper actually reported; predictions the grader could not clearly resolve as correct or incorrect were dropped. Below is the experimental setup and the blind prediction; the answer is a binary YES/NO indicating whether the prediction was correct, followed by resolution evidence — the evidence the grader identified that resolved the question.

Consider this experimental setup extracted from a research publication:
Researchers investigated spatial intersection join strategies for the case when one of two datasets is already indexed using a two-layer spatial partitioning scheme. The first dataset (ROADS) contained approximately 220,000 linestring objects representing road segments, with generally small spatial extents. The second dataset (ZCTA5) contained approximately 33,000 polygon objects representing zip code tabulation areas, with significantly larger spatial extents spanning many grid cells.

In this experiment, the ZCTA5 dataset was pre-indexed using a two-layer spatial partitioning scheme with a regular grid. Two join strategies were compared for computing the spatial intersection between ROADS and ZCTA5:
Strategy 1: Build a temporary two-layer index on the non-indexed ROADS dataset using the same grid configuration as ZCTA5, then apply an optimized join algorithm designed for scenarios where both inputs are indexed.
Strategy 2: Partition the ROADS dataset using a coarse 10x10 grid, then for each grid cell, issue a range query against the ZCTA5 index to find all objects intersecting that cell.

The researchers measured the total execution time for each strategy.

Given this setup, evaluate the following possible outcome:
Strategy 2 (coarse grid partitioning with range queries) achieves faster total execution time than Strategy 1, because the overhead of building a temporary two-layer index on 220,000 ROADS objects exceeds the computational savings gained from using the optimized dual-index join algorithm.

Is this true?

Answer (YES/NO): NO